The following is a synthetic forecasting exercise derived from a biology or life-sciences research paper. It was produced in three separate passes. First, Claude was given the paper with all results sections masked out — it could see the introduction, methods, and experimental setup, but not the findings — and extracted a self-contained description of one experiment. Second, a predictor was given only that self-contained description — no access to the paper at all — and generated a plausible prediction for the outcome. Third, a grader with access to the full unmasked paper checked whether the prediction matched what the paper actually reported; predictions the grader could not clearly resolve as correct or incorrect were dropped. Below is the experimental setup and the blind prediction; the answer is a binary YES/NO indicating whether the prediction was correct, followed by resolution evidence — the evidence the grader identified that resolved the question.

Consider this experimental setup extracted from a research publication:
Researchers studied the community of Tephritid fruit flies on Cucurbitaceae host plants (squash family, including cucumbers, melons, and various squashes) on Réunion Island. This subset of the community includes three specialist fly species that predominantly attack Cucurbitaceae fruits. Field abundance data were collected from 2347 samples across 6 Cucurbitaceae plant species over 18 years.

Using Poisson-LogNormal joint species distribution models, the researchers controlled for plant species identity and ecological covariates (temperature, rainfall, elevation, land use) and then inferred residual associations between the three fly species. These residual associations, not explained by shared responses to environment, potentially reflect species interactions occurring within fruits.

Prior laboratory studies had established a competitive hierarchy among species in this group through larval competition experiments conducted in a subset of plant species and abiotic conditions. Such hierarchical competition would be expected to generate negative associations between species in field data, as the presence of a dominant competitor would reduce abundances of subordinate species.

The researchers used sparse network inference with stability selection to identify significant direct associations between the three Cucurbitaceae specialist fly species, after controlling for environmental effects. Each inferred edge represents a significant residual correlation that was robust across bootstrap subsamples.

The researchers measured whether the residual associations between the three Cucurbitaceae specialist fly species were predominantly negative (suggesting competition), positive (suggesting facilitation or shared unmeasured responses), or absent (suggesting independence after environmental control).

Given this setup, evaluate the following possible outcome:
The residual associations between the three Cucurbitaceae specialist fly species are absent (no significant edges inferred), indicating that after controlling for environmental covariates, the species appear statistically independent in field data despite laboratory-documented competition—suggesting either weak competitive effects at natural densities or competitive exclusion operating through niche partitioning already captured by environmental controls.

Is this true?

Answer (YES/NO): NO